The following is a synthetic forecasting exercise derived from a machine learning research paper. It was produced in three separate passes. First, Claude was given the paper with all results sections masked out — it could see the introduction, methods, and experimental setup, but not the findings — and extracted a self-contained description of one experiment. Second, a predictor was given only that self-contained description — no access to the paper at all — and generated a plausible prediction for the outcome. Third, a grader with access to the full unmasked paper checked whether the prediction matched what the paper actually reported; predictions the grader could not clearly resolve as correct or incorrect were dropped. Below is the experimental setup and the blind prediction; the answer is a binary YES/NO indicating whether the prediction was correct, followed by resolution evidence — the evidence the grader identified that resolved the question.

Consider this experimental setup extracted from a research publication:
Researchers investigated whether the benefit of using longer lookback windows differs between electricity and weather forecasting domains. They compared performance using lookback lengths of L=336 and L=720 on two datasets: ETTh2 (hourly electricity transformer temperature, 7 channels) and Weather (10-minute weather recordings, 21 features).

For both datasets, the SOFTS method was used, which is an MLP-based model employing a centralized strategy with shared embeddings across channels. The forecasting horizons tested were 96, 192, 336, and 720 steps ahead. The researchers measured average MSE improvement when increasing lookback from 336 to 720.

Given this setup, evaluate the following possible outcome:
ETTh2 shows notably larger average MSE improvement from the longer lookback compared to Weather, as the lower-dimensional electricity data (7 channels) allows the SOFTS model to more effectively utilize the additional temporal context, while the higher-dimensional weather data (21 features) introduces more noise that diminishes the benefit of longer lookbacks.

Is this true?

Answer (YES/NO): NO